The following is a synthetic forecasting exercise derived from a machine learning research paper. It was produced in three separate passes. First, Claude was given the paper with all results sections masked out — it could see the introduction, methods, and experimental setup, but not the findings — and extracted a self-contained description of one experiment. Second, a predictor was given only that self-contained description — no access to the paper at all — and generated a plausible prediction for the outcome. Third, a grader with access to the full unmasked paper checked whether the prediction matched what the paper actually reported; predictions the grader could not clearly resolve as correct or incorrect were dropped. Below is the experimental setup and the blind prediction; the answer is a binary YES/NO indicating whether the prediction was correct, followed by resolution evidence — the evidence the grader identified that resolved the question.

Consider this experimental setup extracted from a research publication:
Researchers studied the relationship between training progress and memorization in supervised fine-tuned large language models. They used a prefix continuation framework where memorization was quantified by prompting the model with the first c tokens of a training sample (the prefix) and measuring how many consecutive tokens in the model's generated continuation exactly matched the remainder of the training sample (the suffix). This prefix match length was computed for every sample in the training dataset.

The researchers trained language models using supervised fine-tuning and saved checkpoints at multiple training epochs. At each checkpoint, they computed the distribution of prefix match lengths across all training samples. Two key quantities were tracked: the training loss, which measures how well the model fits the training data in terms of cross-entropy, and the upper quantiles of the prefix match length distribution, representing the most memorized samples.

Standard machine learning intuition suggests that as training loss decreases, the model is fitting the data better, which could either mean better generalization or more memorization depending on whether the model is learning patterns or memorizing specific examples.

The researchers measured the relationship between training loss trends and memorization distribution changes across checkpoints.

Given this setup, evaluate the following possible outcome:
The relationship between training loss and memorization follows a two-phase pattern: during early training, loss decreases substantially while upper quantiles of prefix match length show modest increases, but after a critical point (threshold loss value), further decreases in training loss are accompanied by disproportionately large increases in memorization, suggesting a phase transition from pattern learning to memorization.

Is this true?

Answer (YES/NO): NO